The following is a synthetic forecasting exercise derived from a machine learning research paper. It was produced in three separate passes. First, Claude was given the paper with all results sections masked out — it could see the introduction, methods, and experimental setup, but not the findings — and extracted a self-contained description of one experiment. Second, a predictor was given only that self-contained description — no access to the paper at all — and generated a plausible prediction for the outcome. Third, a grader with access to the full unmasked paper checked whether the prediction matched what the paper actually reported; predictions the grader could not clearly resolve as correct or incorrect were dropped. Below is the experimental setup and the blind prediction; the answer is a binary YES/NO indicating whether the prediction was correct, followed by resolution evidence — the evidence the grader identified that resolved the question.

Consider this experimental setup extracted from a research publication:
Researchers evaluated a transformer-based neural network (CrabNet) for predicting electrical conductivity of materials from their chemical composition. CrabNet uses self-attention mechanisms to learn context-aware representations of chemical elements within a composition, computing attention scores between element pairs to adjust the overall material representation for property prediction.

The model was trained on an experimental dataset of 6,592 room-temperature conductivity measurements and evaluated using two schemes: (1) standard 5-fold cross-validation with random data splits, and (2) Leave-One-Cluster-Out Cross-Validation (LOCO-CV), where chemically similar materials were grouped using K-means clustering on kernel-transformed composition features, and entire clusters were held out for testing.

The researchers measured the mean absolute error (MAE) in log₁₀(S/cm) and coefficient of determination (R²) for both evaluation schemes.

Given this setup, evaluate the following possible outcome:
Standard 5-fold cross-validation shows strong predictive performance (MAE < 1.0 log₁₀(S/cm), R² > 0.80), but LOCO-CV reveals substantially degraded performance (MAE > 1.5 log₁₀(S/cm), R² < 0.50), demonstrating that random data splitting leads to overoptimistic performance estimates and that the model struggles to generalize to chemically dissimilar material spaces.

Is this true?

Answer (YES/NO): NO